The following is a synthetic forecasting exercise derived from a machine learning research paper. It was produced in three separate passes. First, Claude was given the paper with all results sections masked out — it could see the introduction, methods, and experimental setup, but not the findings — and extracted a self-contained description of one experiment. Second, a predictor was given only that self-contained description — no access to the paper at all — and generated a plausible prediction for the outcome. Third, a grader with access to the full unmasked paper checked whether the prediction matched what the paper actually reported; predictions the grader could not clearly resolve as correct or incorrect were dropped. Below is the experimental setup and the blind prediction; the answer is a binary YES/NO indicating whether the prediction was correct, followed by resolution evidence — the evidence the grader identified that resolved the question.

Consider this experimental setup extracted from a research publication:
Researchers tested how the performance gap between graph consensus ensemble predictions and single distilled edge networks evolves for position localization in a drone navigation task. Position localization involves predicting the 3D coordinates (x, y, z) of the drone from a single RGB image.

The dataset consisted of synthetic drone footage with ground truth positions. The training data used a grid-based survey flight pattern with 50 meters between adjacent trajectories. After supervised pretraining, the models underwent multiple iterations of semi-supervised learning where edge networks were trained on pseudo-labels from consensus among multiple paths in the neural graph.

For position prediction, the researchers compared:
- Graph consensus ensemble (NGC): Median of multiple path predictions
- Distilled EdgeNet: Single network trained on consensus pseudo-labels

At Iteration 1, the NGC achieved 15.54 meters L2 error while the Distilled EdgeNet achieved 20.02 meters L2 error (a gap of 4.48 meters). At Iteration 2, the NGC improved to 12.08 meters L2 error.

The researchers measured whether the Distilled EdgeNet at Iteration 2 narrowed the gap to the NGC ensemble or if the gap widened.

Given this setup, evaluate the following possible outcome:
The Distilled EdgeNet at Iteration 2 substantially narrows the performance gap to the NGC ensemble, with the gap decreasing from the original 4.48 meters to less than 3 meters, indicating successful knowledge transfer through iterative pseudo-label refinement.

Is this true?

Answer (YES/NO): NO